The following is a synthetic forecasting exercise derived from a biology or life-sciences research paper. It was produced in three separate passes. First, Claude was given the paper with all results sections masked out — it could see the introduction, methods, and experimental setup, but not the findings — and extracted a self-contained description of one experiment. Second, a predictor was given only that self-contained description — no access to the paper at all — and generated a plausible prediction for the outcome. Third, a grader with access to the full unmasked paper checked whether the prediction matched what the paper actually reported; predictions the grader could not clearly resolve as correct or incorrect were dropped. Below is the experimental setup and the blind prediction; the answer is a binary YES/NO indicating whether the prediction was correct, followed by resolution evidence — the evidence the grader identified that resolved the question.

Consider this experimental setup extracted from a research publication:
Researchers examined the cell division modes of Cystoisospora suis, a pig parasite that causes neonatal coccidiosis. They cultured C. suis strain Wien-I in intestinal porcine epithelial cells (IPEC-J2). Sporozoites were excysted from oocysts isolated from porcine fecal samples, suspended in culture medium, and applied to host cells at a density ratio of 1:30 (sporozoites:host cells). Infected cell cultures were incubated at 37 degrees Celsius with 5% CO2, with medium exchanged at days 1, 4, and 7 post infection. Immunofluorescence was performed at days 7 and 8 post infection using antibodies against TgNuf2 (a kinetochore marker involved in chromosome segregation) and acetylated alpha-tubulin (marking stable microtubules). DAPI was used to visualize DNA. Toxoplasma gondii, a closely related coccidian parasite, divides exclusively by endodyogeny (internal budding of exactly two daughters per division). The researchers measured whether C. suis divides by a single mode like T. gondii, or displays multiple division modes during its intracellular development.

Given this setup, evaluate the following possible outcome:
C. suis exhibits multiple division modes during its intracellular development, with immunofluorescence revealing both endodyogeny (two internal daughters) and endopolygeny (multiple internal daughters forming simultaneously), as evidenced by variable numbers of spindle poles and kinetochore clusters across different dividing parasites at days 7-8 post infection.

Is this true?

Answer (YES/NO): YES